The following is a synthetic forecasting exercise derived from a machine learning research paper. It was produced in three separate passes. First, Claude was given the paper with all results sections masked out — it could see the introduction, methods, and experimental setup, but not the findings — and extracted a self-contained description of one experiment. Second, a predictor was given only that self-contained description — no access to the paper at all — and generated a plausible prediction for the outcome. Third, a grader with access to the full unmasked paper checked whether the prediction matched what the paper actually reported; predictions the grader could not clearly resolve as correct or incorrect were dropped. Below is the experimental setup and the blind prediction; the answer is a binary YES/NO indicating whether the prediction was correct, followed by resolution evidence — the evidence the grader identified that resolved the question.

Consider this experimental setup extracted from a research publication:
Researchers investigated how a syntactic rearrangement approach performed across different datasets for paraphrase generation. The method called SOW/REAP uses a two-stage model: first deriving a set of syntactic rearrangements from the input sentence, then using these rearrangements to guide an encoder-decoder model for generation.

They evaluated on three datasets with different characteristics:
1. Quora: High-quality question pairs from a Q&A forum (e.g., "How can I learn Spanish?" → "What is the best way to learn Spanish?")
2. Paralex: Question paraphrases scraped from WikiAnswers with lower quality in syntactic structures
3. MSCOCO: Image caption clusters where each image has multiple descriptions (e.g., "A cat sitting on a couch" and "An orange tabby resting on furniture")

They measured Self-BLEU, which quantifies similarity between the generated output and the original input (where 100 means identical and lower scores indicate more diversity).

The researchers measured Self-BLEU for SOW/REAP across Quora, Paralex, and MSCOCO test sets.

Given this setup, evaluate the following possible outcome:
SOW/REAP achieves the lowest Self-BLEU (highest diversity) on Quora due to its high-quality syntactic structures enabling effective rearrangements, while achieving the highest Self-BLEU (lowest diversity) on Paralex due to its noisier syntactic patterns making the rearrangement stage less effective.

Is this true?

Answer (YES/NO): NO